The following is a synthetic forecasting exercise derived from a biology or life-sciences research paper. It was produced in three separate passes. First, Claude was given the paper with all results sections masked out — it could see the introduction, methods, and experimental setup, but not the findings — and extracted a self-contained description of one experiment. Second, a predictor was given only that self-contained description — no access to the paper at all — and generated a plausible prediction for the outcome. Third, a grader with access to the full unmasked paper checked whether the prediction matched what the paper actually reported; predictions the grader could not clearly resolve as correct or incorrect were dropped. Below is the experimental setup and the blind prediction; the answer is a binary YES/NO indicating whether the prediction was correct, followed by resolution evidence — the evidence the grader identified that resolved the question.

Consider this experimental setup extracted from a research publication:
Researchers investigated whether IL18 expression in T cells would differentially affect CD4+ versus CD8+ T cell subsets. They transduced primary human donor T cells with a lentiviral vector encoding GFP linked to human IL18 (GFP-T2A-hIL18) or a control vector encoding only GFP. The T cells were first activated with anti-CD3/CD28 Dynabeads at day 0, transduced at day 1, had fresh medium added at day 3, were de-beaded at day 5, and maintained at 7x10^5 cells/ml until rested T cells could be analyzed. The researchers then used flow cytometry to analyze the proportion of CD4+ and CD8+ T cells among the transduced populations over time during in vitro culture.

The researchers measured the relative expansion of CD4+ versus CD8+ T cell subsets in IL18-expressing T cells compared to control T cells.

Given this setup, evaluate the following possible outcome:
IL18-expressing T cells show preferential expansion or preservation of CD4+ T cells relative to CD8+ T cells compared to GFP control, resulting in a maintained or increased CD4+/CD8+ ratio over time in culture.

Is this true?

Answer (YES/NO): YES